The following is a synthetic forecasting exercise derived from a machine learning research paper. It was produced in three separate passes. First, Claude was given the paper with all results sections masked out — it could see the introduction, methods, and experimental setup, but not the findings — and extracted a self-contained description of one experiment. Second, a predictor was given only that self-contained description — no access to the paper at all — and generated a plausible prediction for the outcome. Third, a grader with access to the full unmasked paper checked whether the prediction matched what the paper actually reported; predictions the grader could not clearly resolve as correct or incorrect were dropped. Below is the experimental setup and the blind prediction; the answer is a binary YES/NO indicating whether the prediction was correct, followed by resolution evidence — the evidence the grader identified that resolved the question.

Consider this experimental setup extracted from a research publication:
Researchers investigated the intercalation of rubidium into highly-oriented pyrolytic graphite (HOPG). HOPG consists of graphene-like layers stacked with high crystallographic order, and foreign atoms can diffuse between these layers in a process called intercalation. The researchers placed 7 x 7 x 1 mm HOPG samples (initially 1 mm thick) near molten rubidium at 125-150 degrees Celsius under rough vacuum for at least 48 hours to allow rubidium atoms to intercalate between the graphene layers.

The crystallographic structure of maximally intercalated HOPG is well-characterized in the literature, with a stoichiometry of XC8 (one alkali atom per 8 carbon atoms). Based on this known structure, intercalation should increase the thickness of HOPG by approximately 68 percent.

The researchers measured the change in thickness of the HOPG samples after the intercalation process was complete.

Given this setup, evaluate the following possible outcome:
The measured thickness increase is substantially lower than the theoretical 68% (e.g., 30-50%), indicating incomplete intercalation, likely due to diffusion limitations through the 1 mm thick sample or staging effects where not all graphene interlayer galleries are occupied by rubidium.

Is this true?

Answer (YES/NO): NO